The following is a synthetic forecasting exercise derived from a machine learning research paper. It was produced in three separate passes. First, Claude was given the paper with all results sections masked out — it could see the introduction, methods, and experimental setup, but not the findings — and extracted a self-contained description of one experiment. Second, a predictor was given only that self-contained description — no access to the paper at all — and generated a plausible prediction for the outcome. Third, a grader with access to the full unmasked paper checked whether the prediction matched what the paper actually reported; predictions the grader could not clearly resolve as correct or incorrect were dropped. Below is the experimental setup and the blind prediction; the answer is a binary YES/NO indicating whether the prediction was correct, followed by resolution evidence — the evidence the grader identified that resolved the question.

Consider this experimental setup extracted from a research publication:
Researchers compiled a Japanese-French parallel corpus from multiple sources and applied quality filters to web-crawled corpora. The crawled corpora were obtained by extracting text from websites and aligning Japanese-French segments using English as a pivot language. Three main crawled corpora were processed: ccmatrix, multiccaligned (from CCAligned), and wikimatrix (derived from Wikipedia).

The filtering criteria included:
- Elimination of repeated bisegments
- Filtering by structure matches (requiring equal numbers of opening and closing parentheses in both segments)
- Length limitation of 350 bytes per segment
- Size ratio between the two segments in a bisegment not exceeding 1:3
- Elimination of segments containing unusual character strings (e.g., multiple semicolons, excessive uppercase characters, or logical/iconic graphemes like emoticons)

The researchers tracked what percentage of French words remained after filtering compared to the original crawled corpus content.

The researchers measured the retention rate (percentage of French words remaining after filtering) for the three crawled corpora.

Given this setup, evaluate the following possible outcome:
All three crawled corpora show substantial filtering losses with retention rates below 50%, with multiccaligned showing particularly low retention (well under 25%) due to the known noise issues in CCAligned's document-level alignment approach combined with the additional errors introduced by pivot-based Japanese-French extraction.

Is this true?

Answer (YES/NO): NO